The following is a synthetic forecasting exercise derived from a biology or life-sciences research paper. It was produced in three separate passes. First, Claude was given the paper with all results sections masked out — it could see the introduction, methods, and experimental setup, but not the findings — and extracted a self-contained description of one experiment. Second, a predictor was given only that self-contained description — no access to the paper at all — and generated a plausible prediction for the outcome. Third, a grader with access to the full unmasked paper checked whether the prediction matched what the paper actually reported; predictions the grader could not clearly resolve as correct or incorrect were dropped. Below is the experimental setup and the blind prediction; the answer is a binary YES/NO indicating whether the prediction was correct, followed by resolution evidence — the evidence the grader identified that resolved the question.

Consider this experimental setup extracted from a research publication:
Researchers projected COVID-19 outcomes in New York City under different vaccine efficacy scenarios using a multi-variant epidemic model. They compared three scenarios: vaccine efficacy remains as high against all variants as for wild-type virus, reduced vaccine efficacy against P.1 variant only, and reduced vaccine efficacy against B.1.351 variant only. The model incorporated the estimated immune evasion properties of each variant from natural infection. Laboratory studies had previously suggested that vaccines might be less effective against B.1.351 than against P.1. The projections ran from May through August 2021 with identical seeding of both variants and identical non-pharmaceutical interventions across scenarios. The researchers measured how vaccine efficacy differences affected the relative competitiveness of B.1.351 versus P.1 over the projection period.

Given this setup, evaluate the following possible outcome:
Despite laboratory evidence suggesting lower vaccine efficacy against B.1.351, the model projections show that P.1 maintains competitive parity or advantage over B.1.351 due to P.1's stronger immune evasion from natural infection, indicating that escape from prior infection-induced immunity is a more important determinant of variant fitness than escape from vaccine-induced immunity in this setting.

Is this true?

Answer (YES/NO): NO